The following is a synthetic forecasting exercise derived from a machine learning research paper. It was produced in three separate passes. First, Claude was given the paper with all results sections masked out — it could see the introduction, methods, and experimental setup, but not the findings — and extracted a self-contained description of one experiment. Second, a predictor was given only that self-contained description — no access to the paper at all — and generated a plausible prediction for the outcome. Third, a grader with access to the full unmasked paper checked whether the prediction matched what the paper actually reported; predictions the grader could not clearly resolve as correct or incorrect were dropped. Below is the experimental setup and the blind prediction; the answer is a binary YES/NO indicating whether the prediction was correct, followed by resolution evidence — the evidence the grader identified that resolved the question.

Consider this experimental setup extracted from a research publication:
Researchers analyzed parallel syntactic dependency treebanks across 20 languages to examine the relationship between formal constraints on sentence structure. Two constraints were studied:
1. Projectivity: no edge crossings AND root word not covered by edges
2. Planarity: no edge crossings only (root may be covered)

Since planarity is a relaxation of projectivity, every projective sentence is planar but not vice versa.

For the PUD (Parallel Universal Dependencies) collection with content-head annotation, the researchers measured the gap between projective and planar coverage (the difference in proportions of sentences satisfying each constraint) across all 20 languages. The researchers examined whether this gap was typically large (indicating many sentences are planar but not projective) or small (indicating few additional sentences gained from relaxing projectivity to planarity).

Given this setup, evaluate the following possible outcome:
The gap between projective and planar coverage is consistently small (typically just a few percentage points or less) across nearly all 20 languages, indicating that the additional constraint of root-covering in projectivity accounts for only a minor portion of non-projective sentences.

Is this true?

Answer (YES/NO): YES